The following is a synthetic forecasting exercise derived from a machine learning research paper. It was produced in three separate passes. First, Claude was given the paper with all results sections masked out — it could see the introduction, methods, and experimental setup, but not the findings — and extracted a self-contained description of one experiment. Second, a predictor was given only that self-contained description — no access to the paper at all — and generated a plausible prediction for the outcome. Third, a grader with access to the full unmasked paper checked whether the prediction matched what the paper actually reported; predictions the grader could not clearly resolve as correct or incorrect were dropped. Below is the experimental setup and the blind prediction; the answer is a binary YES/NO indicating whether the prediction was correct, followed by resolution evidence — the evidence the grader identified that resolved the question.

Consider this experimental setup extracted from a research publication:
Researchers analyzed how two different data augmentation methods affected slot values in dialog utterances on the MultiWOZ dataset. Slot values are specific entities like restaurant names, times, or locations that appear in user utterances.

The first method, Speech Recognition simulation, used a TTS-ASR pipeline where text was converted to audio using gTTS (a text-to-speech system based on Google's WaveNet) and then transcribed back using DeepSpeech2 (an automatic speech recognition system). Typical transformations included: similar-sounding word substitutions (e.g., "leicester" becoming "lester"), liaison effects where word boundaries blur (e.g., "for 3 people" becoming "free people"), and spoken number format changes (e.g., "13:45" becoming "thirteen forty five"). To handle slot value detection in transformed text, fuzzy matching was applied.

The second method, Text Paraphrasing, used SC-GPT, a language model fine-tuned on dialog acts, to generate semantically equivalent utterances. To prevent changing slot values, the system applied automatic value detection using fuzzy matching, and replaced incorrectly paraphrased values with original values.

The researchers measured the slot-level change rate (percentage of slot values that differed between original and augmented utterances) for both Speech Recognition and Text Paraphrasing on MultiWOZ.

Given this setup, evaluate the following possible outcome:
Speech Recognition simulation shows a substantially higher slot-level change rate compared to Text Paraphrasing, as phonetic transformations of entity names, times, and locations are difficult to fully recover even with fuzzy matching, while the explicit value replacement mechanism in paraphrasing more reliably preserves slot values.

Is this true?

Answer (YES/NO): YES